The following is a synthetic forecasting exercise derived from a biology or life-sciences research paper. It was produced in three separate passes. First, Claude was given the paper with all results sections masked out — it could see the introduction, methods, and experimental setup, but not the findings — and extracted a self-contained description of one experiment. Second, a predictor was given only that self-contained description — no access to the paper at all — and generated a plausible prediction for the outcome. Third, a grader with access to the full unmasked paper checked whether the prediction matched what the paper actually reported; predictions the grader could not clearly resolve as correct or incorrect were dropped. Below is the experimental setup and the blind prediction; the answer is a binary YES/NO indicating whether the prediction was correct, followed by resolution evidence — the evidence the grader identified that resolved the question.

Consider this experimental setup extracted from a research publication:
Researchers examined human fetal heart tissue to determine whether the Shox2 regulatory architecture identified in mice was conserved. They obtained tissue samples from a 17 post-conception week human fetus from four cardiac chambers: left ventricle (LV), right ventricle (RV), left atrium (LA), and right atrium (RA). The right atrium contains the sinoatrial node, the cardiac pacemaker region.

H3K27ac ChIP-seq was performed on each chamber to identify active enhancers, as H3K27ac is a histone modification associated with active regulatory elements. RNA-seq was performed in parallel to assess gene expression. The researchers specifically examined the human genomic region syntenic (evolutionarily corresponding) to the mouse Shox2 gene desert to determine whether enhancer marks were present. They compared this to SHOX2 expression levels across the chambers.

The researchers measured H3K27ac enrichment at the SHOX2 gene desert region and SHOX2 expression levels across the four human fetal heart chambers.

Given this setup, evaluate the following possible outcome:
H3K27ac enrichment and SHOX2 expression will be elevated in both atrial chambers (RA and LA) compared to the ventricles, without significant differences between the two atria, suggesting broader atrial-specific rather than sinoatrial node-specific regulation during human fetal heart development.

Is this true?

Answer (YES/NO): YES